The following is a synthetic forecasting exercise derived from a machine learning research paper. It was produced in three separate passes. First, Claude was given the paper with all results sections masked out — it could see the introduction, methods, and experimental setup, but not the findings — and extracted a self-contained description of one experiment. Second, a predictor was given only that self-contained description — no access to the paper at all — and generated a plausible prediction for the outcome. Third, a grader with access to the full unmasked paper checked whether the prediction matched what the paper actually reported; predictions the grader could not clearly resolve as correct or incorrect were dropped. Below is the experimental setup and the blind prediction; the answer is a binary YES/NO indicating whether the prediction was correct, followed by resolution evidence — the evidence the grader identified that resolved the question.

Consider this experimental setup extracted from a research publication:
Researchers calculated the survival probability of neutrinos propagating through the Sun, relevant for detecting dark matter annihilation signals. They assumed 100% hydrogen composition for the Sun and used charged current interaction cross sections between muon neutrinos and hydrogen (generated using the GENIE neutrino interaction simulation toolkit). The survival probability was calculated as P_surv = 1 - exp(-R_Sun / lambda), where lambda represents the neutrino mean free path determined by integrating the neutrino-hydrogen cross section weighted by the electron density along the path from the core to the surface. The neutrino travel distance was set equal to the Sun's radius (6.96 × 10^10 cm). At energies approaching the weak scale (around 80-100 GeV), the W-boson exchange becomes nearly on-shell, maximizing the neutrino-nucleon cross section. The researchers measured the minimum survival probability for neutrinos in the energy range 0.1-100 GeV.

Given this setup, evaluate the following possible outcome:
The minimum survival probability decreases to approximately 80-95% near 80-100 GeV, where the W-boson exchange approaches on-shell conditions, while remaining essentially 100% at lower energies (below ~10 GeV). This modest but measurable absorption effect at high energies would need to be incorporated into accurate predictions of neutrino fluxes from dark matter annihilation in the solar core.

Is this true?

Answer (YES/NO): NO